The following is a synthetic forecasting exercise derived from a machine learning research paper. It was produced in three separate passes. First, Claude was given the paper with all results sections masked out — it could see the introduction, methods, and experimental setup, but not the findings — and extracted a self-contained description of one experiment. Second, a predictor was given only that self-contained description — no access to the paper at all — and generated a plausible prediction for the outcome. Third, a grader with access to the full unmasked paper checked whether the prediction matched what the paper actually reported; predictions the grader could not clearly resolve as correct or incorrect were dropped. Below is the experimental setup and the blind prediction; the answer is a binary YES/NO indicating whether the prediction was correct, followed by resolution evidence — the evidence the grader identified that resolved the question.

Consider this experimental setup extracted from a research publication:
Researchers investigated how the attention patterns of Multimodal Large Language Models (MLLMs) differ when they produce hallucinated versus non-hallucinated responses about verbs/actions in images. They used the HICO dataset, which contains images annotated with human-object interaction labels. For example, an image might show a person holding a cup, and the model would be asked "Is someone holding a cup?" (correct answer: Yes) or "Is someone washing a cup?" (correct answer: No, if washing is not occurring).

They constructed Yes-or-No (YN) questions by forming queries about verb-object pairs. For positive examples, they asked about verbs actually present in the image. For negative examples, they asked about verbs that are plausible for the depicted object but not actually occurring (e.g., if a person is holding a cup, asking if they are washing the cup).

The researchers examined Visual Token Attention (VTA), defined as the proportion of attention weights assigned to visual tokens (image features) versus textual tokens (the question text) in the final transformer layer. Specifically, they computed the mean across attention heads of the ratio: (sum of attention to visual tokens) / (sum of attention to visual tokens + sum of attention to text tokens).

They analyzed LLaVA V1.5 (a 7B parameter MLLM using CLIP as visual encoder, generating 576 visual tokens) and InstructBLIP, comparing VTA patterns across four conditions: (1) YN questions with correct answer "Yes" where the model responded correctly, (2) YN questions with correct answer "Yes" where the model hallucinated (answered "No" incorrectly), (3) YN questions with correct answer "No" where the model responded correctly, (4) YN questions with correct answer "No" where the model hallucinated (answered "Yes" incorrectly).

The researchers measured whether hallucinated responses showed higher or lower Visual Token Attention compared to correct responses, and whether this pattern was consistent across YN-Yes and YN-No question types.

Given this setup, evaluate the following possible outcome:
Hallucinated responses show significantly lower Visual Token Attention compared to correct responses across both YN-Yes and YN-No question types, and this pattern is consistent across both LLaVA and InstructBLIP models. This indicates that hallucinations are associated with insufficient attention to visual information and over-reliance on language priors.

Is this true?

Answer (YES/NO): NO